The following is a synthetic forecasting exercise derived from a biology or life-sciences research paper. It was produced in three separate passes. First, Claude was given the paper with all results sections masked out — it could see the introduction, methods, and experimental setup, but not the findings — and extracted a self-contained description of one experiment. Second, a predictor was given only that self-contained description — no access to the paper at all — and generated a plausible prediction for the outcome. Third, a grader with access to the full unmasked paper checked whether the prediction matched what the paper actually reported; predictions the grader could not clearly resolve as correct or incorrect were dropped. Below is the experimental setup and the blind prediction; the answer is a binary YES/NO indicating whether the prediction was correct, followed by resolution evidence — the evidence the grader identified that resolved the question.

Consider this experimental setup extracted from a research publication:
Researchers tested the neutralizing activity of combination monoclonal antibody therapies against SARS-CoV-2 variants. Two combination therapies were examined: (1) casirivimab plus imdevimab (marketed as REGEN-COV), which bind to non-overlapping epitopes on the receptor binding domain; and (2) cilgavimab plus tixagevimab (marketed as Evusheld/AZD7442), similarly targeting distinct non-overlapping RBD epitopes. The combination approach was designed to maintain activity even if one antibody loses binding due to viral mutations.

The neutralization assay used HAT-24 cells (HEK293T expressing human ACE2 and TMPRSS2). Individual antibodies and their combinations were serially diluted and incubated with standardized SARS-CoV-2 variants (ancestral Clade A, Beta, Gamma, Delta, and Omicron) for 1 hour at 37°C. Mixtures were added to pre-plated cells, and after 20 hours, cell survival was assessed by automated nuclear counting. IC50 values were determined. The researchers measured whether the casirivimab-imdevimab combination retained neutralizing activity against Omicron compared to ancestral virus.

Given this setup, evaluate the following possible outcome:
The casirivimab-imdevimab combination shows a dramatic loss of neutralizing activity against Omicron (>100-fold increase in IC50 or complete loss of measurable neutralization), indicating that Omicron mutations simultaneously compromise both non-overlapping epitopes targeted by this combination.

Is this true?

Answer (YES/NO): YES